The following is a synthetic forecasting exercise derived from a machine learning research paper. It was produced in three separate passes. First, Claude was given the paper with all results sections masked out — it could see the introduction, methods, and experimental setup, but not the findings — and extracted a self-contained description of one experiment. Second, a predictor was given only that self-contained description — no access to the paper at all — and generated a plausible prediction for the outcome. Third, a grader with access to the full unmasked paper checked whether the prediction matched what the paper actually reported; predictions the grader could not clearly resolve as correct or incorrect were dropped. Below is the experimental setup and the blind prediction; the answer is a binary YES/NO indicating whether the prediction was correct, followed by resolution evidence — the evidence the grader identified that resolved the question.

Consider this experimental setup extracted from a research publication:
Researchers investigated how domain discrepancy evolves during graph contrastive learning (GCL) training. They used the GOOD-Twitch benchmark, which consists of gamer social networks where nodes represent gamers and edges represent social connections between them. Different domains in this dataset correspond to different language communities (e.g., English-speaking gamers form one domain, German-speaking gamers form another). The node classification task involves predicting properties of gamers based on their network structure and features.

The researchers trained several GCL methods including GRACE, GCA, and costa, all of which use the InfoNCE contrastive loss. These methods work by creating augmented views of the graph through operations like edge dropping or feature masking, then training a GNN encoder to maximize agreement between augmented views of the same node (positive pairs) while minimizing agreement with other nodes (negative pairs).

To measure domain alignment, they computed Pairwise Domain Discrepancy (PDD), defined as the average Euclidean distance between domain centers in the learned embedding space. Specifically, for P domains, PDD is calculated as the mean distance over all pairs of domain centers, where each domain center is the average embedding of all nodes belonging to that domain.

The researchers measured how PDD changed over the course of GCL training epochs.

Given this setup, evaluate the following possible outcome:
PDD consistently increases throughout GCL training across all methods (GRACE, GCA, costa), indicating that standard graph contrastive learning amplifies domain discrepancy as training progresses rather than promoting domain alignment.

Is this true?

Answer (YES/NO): YES